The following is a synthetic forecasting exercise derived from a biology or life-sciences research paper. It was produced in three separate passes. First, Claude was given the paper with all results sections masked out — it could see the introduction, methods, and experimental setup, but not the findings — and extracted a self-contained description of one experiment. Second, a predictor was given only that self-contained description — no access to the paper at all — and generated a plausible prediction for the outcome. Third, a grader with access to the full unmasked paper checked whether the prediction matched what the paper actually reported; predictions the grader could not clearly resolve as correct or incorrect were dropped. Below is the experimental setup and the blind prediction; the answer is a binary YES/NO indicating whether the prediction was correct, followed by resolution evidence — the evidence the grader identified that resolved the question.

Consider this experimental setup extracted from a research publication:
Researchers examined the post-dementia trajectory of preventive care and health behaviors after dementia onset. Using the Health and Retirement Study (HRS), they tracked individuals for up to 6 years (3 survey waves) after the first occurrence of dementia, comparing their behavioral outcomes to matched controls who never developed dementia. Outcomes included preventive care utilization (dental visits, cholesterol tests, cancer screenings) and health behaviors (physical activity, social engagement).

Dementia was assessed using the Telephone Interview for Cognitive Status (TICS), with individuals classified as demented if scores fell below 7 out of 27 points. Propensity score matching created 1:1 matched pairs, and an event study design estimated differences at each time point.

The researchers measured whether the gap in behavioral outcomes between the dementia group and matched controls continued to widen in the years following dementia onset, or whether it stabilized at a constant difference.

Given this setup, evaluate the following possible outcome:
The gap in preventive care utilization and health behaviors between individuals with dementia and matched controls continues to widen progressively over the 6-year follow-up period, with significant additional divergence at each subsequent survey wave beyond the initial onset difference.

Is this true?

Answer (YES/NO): YES